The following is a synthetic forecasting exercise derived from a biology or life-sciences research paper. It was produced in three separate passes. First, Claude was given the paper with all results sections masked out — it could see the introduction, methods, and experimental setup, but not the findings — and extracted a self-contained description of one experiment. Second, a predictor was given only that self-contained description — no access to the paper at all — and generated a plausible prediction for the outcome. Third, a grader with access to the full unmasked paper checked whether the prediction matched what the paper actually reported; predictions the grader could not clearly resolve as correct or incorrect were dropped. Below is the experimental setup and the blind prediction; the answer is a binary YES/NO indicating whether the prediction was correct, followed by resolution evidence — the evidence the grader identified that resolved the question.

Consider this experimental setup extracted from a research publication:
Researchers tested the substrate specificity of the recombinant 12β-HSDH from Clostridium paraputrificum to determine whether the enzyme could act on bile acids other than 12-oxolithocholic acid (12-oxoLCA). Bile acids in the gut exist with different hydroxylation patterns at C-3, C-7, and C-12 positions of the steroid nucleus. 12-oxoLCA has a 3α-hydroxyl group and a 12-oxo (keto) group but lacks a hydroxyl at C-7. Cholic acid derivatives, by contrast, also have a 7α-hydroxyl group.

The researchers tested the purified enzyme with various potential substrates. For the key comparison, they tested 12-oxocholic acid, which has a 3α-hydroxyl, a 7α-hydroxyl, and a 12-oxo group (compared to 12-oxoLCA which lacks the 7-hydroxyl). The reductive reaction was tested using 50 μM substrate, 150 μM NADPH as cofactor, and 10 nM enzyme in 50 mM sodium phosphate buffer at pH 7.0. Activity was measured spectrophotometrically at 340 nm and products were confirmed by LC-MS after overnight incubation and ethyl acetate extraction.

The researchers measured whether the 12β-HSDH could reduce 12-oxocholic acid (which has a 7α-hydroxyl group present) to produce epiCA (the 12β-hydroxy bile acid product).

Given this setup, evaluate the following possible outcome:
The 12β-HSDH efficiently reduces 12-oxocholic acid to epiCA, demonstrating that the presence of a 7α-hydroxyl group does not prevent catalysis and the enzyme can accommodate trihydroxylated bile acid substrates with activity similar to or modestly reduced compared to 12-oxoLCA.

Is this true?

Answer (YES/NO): NO